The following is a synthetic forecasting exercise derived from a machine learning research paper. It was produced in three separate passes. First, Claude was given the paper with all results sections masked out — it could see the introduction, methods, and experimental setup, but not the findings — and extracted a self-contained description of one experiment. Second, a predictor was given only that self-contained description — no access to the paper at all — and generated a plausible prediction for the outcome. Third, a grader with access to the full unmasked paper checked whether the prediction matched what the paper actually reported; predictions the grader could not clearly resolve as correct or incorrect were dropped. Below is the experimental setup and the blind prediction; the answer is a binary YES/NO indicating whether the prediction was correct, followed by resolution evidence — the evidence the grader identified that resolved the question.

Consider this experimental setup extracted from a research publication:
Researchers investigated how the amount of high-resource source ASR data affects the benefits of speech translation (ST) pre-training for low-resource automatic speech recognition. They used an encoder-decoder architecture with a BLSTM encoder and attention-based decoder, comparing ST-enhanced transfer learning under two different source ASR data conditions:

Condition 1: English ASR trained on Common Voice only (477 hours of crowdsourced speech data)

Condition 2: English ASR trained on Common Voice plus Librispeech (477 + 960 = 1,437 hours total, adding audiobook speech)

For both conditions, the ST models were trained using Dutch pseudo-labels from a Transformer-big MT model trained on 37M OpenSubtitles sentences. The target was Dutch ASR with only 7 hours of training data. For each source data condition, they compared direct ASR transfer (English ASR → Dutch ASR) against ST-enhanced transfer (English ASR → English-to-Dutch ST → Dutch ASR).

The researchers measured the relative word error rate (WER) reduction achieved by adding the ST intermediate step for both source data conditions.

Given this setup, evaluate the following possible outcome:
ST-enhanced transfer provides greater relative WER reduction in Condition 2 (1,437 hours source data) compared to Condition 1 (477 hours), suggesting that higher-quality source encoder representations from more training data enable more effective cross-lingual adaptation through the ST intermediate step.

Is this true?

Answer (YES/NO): YES